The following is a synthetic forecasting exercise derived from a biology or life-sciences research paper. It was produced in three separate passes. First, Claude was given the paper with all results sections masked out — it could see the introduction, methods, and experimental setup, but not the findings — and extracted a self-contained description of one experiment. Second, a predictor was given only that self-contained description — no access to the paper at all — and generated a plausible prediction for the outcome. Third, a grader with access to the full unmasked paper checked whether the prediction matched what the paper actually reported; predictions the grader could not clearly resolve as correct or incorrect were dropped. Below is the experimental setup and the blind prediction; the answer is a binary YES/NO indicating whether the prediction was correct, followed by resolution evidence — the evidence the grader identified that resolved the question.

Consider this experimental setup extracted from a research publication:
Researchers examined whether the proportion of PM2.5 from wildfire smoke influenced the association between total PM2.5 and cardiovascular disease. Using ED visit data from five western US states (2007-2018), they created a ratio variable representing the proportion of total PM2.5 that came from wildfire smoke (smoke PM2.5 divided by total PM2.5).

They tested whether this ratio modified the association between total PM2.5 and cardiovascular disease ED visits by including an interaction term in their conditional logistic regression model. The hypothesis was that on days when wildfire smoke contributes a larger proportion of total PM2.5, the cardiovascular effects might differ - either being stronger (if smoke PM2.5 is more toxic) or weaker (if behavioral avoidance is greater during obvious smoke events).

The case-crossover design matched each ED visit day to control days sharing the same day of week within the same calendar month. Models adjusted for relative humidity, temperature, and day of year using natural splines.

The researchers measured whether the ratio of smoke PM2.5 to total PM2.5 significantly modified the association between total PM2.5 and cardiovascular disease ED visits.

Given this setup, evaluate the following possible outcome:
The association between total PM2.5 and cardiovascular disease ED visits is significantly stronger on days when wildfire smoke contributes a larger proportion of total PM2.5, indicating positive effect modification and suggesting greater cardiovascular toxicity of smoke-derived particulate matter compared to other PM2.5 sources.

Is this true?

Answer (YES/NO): NO